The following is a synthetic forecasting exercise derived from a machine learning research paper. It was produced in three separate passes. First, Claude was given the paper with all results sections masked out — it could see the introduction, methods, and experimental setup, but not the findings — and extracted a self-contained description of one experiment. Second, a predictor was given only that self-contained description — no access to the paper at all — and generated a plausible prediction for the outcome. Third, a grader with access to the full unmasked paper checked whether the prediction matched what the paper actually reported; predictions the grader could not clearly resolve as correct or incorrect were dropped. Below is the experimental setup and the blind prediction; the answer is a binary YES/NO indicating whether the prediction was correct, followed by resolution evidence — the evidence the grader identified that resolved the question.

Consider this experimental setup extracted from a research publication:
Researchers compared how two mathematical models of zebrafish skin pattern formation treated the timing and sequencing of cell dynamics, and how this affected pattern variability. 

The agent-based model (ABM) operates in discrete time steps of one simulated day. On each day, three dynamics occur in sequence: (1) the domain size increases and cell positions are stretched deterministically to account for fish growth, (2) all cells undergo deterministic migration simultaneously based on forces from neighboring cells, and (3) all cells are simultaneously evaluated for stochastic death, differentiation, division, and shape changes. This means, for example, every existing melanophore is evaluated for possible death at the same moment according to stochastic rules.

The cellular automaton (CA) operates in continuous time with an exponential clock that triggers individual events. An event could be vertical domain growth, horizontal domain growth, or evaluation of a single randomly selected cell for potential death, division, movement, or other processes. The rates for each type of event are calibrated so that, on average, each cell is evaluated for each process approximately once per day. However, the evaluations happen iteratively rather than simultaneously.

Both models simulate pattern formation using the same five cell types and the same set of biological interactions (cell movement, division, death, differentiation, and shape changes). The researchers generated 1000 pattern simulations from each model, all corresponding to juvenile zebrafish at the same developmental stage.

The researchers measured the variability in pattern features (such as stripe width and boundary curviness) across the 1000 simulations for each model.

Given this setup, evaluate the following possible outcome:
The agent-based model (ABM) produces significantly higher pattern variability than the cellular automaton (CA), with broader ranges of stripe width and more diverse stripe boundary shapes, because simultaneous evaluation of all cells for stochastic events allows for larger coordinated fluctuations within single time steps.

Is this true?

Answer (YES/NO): NO